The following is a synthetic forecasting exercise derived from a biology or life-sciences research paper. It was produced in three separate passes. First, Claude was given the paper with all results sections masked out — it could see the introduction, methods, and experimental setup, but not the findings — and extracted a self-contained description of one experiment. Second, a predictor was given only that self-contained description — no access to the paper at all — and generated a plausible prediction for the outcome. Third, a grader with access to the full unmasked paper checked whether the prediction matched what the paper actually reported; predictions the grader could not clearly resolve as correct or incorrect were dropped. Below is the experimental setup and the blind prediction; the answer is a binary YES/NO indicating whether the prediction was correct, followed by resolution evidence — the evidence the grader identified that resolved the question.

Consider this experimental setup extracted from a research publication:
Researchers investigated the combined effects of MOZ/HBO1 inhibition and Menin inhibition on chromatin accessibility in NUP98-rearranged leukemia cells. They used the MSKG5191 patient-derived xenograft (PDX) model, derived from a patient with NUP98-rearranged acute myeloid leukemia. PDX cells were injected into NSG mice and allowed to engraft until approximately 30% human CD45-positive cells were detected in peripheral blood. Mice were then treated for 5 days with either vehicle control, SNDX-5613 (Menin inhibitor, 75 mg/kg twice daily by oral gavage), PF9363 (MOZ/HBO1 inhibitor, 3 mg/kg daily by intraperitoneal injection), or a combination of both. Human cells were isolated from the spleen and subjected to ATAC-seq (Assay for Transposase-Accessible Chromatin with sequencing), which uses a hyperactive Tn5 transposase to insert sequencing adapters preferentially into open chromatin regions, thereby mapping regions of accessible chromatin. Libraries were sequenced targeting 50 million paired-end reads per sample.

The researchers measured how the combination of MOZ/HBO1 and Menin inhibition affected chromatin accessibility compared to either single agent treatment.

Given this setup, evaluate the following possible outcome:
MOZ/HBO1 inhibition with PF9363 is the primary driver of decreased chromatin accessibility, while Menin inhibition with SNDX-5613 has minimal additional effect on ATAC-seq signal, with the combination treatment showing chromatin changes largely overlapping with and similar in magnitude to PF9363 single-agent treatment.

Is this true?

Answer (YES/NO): NO